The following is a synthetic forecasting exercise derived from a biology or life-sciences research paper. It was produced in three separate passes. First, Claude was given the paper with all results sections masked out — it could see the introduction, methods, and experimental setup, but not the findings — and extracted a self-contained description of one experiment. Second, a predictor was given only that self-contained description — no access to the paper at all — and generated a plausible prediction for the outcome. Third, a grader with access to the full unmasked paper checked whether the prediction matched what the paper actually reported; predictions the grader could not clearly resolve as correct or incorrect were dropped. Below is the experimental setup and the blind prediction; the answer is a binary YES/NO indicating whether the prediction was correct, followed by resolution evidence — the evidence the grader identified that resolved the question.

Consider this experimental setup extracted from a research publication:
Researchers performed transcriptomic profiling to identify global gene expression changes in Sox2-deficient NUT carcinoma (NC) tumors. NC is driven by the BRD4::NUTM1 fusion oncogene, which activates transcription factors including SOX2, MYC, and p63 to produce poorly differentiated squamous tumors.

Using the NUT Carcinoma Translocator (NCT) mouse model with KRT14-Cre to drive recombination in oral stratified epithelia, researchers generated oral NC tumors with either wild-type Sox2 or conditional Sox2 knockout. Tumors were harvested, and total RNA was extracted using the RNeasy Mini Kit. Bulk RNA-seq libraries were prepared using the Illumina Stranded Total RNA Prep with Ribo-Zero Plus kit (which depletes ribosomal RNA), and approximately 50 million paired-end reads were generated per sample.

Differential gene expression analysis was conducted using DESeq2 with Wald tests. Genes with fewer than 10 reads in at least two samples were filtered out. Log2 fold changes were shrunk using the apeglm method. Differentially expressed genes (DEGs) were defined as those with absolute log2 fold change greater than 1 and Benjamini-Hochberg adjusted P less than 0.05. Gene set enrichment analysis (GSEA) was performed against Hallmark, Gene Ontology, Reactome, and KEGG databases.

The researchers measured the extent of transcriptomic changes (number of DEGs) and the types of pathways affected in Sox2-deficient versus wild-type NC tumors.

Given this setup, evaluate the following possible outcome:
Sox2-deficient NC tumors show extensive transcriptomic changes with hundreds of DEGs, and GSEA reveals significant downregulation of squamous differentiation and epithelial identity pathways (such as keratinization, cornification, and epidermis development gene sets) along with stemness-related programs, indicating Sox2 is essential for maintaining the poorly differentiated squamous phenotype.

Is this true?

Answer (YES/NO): NO